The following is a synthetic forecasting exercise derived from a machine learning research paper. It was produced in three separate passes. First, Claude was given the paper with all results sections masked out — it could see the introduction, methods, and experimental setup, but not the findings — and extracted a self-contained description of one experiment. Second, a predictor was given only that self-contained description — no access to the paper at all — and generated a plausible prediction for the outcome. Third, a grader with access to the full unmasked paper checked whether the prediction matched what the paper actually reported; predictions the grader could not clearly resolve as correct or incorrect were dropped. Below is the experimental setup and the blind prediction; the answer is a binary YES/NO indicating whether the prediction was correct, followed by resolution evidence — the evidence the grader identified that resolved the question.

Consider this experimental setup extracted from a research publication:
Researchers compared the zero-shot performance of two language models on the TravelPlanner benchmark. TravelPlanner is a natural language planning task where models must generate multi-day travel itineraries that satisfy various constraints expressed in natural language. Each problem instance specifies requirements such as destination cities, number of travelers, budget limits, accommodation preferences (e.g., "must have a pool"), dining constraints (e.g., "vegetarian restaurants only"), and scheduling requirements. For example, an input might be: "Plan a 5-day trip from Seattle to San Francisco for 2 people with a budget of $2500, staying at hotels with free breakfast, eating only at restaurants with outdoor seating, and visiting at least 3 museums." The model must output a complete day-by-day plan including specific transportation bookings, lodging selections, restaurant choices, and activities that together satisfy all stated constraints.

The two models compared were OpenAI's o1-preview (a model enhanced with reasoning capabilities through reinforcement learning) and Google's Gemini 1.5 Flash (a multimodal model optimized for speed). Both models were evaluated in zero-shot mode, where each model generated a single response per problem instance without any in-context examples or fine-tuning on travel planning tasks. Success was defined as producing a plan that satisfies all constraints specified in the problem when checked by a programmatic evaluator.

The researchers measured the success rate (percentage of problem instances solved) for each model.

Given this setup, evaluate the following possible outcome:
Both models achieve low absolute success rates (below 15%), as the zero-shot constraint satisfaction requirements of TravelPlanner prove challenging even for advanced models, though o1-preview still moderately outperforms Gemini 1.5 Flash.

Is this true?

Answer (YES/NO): NO